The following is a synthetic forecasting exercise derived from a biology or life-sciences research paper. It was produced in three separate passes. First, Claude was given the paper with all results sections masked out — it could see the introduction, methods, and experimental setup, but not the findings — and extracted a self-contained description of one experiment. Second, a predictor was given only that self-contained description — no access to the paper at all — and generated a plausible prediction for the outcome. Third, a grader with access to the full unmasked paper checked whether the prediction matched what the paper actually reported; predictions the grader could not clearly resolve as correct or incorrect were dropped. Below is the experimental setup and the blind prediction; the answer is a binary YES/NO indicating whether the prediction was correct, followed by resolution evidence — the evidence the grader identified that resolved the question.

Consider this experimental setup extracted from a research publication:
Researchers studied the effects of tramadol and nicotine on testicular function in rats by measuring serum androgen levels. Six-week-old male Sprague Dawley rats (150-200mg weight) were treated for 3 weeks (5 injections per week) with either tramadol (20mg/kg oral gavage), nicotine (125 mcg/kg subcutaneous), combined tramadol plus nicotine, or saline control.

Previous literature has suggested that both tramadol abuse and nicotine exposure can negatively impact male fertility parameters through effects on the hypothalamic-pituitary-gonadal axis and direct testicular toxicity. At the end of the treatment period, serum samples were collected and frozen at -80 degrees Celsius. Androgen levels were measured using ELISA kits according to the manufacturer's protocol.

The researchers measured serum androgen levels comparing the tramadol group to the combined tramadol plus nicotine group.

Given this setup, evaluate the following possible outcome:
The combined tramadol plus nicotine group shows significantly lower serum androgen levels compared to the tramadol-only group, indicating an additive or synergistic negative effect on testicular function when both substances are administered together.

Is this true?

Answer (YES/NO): NO